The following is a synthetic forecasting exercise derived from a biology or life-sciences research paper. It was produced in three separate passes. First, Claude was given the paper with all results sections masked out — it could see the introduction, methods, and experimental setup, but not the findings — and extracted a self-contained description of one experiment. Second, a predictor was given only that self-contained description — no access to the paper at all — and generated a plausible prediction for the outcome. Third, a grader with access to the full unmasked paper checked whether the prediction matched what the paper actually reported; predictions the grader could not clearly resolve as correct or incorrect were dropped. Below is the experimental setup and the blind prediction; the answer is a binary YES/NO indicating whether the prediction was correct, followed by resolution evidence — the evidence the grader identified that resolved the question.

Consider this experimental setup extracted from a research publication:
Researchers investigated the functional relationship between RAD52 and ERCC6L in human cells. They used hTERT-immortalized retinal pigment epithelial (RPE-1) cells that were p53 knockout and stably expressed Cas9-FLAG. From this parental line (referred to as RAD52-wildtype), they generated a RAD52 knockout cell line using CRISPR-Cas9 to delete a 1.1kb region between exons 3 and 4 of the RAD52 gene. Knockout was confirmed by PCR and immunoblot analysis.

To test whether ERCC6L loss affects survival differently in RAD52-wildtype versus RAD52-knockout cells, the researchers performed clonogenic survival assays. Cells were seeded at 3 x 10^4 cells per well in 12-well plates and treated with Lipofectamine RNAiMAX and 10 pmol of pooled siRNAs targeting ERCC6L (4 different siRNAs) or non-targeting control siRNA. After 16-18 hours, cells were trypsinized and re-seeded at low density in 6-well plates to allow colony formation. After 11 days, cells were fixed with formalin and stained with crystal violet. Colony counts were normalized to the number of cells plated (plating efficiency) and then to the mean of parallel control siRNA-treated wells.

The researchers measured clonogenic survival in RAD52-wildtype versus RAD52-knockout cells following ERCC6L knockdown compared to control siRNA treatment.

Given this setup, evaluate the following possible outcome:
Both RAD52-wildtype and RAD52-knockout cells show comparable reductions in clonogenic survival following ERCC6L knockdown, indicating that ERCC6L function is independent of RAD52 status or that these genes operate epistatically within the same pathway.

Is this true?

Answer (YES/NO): NO